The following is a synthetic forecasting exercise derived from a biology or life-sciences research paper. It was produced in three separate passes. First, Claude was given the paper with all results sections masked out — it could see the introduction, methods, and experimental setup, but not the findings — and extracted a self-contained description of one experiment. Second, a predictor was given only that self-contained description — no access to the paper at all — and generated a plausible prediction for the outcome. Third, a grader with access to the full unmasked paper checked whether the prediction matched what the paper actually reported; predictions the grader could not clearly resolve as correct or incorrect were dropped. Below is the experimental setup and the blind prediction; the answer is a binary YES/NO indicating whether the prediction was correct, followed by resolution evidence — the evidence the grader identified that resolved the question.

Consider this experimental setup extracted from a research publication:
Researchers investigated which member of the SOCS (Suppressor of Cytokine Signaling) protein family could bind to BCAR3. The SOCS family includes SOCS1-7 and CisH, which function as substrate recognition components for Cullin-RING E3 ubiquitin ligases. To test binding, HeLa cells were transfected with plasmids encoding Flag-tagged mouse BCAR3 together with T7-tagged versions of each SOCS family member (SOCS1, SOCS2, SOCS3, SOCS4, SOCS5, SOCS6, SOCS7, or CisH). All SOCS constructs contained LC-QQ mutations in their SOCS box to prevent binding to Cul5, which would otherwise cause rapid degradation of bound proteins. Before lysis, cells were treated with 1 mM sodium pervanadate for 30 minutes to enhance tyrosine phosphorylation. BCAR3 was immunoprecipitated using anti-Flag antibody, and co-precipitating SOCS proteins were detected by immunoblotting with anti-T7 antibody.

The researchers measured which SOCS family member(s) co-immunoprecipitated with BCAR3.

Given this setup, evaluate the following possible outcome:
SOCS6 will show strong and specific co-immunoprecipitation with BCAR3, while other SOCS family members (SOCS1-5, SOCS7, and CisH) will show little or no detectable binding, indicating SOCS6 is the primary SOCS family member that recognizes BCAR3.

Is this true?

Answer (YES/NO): YES